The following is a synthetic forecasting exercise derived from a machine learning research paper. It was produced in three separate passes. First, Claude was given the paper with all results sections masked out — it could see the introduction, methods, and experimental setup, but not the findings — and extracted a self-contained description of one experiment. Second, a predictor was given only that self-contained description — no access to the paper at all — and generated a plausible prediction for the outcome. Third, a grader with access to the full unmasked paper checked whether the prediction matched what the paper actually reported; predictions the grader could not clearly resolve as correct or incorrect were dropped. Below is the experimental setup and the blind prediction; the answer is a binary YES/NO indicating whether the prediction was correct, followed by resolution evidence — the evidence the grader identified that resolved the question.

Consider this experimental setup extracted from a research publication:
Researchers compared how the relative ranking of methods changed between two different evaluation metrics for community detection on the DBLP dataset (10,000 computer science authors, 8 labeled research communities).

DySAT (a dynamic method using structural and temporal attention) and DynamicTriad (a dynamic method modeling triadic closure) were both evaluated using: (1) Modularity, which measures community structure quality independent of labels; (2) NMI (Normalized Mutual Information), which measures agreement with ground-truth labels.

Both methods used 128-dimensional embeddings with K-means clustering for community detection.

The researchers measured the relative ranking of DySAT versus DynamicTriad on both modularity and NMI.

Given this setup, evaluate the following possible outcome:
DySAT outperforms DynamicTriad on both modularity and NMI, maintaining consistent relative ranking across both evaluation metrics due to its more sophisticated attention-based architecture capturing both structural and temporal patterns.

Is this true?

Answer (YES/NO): YES